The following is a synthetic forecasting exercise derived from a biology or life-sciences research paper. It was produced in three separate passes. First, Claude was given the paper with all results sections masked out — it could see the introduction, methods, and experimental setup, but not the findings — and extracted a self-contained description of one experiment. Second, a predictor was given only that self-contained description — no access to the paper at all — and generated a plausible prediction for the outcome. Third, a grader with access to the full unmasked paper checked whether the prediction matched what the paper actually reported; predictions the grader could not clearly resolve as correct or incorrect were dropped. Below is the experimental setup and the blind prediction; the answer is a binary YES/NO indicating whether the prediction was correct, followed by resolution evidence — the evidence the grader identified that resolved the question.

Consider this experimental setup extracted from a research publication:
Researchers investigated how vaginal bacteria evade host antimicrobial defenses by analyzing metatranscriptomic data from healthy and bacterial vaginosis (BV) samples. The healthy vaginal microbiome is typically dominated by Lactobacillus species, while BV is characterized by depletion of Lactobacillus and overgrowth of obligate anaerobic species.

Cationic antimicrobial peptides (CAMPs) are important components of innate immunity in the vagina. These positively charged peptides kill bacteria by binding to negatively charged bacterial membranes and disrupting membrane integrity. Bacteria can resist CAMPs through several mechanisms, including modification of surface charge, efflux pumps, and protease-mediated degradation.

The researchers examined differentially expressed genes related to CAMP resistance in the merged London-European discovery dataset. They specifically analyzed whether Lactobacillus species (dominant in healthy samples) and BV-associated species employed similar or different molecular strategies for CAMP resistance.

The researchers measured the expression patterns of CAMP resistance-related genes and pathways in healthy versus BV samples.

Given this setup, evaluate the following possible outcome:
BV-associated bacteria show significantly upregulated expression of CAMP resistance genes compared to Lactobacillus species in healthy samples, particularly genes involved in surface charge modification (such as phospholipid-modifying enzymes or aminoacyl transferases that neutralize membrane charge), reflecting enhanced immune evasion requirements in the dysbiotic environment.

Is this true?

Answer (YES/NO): NO